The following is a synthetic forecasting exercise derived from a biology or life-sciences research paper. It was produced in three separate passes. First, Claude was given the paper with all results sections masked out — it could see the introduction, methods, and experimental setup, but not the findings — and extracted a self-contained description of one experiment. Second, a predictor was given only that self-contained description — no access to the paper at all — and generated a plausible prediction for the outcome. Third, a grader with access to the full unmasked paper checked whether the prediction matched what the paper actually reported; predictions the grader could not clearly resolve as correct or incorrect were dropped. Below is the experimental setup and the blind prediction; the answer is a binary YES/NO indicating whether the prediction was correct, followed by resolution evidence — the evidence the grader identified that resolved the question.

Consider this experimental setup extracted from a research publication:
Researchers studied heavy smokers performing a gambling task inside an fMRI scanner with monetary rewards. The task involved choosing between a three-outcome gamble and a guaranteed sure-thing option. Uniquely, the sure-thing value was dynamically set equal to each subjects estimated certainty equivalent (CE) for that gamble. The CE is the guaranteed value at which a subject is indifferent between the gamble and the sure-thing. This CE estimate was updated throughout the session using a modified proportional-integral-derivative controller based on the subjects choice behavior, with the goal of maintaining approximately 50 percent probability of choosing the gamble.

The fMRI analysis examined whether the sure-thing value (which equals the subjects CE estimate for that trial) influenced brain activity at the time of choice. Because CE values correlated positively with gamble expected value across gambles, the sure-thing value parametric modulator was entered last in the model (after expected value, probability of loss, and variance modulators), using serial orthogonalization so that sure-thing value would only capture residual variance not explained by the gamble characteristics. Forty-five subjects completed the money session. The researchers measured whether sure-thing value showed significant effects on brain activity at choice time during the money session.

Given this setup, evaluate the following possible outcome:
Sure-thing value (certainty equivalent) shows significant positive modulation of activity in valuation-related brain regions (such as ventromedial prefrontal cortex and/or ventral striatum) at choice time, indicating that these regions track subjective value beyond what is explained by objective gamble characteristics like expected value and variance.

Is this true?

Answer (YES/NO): NO